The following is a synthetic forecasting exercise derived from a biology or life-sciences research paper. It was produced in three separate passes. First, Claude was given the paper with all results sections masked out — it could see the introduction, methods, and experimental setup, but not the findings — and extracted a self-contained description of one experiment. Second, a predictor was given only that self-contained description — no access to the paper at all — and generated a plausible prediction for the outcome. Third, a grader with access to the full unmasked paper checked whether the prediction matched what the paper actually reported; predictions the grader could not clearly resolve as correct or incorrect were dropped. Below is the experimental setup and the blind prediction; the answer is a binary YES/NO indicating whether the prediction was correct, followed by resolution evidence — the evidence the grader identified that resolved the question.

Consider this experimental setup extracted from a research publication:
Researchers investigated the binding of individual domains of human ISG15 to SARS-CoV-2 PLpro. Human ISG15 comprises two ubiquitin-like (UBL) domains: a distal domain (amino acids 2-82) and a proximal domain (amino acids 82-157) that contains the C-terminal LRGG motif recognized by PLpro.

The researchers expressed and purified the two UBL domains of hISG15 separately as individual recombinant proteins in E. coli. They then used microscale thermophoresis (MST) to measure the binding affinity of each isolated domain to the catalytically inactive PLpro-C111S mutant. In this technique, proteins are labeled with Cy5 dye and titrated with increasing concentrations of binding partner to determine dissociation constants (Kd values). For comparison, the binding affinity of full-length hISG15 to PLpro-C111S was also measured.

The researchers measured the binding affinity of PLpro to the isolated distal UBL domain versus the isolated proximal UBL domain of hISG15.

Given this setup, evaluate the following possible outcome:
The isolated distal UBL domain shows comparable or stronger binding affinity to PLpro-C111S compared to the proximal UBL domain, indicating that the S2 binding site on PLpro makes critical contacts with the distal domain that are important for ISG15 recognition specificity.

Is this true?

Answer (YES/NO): NO